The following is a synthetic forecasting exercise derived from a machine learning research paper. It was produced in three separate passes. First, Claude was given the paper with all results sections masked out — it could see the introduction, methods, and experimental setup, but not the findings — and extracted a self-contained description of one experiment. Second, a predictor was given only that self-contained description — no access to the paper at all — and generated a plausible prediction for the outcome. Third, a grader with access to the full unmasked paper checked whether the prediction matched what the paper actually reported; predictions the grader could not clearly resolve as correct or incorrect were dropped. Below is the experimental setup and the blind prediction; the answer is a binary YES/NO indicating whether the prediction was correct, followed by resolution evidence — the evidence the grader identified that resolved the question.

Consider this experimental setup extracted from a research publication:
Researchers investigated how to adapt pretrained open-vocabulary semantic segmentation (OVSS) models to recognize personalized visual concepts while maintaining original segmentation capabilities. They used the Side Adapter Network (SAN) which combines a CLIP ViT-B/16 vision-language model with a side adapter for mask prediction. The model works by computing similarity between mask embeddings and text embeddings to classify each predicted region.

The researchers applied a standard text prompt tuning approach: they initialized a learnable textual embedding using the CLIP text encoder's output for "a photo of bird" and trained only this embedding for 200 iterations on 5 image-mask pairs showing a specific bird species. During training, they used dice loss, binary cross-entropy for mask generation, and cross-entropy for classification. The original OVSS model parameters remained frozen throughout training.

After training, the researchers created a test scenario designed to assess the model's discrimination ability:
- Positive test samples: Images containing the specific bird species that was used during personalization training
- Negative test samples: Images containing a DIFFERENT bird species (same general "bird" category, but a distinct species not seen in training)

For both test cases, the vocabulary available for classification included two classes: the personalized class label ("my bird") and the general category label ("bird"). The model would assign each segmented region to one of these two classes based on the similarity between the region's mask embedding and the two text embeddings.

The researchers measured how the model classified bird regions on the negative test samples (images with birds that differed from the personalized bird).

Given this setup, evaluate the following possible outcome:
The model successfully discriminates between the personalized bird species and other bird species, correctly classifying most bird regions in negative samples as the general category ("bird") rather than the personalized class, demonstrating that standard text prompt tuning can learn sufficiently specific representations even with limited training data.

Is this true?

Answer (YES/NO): NO